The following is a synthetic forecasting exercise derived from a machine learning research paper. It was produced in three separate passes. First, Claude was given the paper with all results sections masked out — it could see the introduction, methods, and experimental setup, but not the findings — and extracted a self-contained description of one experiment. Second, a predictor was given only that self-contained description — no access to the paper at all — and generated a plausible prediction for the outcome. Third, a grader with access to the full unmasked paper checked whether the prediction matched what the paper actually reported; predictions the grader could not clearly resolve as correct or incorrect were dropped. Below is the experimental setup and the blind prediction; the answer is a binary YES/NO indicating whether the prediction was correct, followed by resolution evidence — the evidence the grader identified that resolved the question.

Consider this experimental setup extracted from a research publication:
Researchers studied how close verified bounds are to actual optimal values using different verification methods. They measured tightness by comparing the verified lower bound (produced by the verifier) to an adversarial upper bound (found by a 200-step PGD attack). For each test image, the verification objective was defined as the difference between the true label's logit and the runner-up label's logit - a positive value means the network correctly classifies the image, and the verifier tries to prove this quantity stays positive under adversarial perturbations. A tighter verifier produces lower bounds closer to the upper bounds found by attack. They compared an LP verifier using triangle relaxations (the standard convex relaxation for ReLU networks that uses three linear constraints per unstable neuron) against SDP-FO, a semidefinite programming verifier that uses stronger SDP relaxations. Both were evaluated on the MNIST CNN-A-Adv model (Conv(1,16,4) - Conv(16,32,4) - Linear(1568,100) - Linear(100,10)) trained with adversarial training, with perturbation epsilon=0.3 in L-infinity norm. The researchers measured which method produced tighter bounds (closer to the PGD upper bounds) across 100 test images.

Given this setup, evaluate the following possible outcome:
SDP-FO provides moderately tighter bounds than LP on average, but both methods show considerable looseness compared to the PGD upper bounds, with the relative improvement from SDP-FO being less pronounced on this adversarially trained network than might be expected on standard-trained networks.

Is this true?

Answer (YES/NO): NO